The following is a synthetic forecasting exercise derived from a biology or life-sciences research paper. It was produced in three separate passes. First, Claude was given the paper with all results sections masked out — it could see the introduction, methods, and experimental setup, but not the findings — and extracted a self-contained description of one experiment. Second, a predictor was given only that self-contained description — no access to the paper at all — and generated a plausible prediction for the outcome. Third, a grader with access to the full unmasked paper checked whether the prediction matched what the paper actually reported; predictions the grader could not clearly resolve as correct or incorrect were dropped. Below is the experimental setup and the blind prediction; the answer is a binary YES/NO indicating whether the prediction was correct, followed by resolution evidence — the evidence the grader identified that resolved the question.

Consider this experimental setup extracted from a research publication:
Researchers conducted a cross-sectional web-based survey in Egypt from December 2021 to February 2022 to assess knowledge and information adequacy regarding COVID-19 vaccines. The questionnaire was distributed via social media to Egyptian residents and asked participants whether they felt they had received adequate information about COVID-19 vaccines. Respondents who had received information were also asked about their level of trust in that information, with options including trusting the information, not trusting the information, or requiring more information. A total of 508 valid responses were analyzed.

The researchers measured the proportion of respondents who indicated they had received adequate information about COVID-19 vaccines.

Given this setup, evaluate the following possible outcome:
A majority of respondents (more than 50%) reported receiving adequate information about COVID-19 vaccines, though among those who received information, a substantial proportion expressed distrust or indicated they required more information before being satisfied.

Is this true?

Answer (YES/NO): YES